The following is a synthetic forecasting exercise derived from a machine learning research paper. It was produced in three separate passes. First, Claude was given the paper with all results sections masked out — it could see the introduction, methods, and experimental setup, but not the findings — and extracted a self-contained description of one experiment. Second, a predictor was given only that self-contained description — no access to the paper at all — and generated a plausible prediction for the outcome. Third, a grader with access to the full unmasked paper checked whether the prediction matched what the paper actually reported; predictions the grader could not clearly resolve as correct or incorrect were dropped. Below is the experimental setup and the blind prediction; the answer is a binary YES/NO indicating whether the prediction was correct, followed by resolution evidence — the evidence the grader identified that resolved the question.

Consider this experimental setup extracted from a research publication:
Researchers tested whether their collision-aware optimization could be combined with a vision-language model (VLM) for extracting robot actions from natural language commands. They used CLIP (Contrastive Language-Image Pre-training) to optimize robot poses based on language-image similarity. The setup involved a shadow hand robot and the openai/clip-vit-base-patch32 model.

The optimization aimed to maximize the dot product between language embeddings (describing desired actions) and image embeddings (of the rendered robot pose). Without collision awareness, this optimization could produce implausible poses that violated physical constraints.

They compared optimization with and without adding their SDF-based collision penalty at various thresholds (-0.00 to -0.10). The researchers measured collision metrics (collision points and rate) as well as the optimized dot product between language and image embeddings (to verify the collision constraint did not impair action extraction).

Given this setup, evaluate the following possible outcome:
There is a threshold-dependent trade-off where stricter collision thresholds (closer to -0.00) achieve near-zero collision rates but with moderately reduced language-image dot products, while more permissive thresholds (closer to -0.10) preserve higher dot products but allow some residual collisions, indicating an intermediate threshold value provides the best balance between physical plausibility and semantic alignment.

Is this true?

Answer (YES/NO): NO